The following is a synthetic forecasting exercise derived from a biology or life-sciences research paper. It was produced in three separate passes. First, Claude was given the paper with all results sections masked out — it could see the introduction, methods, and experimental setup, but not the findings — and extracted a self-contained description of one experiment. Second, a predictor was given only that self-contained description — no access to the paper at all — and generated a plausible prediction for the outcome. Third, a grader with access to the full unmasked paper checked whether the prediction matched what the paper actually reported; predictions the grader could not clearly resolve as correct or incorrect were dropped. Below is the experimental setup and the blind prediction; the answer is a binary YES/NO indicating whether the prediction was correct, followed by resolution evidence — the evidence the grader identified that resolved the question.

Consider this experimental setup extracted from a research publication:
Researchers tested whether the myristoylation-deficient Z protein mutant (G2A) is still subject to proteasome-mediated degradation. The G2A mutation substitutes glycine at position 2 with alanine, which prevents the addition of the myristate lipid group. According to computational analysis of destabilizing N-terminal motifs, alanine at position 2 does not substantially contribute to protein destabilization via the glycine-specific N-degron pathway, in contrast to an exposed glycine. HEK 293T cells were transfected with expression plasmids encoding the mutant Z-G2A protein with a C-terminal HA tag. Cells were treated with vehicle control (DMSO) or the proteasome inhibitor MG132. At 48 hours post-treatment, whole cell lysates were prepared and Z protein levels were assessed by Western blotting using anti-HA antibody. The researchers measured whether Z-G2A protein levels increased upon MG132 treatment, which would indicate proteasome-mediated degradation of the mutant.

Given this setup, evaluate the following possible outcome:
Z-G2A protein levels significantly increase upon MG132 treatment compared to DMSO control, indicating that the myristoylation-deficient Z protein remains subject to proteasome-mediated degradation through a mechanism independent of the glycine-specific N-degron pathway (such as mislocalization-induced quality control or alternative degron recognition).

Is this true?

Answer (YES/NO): YES